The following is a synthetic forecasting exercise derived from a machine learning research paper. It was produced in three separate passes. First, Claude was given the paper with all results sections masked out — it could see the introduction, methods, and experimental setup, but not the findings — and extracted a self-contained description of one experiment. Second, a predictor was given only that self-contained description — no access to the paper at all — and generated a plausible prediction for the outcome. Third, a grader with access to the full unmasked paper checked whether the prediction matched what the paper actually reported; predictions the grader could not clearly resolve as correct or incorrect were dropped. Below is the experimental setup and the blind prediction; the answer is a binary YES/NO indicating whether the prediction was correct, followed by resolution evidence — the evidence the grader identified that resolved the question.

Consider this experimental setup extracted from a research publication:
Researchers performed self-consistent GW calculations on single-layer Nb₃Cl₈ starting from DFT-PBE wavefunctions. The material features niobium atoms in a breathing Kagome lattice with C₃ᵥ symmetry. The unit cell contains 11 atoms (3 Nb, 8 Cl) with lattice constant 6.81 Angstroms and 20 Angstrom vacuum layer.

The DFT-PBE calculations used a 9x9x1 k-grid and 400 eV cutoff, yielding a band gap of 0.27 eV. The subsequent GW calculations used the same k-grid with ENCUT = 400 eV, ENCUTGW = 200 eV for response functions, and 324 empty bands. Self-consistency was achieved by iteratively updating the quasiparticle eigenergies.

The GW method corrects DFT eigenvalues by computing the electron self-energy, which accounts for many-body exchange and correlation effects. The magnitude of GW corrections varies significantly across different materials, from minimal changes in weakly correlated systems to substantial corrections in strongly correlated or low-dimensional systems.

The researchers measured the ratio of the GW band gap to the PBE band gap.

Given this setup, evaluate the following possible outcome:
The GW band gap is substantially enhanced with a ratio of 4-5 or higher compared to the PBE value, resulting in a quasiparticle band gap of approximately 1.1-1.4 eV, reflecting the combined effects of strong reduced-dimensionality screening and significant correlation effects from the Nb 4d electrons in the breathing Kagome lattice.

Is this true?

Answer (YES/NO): NO